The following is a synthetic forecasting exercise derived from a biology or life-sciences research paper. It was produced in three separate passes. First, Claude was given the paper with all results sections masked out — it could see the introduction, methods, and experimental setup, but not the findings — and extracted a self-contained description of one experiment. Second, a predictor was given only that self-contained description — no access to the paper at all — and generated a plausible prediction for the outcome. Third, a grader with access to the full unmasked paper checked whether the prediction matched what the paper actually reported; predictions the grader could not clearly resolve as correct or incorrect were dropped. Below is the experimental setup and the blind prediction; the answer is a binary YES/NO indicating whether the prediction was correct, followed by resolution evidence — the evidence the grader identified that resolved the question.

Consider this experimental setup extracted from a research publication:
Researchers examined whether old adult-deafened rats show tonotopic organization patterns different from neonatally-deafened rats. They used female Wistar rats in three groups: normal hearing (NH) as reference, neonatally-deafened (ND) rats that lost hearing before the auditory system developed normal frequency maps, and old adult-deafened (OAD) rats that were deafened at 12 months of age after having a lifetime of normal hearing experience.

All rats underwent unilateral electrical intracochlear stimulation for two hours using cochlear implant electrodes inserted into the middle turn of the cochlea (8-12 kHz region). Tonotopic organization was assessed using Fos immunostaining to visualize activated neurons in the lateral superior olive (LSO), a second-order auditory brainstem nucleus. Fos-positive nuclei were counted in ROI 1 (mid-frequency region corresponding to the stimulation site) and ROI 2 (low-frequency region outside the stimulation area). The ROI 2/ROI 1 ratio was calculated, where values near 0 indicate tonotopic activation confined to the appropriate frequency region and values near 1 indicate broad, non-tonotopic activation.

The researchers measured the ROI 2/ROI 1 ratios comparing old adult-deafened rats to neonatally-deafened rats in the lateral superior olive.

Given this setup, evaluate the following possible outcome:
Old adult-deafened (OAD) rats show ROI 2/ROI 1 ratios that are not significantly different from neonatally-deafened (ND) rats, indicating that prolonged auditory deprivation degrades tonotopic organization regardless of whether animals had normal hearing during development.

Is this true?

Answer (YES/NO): NO